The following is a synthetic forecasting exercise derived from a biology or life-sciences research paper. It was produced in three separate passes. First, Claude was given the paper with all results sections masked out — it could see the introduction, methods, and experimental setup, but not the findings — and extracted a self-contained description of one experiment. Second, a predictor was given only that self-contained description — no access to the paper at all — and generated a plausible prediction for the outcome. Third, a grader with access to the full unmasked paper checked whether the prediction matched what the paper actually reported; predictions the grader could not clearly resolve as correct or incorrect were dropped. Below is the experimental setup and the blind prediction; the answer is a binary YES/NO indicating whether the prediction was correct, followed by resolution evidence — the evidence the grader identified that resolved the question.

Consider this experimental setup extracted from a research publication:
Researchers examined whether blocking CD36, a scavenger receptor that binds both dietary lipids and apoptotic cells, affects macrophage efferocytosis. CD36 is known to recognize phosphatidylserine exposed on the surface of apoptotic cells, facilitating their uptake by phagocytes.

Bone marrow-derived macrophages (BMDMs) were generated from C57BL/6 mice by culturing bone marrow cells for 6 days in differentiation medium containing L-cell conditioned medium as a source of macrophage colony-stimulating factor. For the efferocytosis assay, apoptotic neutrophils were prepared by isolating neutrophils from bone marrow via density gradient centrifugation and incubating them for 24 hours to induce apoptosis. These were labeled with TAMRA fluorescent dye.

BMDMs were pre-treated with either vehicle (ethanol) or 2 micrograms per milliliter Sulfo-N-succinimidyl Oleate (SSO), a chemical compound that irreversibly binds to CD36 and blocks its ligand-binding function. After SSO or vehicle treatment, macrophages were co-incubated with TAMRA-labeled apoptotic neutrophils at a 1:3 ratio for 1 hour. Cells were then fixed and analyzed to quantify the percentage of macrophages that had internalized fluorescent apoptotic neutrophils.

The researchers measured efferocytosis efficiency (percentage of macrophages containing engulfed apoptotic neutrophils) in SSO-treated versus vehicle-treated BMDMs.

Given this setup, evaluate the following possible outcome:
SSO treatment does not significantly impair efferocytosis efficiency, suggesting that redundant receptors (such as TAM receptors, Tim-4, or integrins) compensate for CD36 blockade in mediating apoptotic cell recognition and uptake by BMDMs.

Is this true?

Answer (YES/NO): NO